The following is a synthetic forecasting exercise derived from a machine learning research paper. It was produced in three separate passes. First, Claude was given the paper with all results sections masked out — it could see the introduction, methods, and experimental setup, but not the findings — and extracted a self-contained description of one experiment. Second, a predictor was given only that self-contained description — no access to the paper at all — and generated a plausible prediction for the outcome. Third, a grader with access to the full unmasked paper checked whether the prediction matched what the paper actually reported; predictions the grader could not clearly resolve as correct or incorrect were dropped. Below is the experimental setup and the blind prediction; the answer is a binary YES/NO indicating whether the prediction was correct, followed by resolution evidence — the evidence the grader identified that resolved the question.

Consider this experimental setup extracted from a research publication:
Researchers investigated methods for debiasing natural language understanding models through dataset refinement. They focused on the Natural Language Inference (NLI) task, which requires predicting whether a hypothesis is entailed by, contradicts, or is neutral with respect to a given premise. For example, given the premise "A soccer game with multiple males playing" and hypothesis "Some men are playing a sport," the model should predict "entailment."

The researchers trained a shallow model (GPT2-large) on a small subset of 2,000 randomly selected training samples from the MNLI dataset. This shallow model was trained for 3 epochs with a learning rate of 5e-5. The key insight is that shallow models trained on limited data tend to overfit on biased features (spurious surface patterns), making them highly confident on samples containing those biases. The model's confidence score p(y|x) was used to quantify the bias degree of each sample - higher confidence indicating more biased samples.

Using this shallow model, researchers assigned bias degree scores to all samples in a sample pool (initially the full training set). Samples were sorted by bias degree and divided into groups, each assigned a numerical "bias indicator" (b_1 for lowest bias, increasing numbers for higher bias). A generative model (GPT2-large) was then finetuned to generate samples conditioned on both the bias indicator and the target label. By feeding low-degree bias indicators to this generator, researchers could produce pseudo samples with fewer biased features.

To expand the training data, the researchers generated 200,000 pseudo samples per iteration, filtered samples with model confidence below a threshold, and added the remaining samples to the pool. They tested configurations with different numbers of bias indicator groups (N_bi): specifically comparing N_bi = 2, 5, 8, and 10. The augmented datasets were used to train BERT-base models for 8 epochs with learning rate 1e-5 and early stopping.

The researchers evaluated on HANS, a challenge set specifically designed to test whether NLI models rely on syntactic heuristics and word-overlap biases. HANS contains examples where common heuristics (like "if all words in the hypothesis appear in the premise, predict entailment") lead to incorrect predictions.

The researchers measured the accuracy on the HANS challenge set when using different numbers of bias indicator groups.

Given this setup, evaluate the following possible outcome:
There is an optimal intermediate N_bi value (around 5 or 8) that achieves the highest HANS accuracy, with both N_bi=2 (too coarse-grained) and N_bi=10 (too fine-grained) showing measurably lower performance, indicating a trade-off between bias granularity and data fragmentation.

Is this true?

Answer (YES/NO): NO